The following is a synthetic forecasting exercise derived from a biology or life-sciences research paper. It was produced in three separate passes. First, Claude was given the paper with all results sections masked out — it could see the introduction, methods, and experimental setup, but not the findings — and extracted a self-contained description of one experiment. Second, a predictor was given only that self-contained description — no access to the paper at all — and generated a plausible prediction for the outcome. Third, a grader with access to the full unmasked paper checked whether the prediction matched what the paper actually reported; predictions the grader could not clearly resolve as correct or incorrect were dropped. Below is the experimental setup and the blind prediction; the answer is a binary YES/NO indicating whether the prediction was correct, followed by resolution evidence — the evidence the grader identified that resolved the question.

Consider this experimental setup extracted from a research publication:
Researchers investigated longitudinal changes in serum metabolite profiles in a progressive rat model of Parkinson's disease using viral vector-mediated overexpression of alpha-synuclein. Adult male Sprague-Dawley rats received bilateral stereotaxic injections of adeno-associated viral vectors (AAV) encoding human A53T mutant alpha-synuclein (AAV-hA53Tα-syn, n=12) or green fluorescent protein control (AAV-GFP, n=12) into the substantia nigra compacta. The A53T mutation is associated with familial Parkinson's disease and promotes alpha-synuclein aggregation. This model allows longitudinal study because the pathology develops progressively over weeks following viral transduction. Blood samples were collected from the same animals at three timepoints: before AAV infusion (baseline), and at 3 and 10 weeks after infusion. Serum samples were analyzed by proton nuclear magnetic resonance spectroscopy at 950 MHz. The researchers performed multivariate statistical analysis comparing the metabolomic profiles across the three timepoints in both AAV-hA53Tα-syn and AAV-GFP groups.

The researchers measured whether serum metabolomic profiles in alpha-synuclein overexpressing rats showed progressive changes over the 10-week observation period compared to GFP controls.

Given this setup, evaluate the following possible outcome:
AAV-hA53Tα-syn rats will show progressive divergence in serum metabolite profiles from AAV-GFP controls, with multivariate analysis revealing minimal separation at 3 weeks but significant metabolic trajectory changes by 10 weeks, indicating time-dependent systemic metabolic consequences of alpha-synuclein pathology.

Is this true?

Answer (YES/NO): NO